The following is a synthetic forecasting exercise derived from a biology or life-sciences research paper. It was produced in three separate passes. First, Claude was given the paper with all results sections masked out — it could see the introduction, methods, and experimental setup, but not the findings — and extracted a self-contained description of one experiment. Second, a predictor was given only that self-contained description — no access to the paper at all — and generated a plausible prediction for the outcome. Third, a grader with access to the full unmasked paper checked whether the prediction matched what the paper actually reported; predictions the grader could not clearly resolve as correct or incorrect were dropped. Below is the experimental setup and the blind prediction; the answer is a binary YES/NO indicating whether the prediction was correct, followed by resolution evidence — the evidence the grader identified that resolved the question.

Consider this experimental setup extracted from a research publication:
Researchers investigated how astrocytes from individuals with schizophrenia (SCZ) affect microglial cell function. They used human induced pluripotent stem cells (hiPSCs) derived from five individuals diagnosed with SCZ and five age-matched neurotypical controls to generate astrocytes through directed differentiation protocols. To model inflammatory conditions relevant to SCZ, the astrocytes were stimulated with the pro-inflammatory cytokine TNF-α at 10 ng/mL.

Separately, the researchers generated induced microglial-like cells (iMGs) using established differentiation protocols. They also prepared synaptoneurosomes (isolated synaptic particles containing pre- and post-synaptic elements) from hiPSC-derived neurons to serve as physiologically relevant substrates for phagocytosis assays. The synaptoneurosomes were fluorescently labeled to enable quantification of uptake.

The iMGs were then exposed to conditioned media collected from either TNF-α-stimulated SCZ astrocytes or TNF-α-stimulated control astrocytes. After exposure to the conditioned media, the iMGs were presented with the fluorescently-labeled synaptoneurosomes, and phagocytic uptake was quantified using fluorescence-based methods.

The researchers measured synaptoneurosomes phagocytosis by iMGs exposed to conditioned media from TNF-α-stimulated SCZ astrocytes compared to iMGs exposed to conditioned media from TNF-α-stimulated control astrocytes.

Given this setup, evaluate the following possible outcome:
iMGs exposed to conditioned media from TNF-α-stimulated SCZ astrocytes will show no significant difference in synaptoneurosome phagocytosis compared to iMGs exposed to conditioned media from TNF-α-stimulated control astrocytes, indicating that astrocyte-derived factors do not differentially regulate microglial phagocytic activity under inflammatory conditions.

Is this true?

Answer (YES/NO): NO